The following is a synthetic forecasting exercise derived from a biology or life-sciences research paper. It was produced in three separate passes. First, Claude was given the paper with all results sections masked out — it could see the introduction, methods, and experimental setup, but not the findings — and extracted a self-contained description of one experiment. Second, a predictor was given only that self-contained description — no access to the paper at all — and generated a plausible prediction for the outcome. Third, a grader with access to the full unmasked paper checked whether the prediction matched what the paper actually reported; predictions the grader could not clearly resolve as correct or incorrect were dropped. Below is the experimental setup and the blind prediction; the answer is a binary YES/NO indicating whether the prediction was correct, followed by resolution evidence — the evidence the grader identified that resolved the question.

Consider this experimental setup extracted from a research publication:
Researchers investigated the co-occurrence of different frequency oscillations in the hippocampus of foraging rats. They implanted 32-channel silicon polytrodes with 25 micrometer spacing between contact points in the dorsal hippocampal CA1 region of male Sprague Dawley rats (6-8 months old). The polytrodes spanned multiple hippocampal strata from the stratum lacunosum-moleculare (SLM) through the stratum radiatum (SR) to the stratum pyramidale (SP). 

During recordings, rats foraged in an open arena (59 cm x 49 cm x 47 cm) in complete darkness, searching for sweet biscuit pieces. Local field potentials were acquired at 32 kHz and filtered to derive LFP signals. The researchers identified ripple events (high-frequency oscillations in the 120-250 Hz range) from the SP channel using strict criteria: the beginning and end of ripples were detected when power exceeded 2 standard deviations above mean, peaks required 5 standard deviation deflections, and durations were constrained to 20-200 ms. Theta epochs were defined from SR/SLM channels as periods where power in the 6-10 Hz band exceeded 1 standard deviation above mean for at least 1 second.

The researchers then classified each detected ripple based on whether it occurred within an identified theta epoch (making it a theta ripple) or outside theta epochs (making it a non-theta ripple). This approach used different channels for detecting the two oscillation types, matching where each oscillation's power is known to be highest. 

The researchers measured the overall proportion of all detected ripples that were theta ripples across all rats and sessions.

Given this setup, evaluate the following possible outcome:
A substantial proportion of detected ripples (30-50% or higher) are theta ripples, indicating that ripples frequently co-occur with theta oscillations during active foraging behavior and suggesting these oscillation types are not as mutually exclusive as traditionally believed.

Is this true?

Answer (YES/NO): NO